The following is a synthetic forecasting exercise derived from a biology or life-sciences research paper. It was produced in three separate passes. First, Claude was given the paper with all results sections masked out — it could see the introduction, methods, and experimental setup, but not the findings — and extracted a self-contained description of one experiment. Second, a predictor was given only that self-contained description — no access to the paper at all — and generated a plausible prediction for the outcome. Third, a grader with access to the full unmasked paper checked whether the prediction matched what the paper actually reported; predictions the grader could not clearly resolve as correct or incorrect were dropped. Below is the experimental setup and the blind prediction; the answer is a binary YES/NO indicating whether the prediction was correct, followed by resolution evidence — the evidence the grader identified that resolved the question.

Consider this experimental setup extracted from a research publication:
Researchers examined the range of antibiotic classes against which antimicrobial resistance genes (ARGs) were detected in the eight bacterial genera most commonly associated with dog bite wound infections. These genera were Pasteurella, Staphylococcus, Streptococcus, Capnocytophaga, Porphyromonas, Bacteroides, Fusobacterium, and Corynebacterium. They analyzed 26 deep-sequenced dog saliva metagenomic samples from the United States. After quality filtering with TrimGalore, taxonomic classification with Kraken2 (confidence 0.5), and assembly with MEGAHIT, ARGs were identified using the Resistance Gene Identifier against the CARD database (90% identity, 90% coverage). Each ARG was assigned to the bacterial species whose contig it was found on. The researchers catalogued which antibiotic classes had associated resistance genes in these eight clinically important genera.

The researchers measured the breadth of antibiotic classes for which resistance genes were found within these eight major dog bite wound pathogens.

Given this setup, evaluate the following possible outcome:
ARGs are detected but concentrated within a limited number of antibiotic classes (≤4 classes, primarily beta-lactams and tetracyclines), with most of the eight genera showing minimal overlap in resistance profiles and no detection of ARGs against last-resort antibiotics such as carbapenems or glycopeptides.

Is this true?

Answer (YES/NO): NO